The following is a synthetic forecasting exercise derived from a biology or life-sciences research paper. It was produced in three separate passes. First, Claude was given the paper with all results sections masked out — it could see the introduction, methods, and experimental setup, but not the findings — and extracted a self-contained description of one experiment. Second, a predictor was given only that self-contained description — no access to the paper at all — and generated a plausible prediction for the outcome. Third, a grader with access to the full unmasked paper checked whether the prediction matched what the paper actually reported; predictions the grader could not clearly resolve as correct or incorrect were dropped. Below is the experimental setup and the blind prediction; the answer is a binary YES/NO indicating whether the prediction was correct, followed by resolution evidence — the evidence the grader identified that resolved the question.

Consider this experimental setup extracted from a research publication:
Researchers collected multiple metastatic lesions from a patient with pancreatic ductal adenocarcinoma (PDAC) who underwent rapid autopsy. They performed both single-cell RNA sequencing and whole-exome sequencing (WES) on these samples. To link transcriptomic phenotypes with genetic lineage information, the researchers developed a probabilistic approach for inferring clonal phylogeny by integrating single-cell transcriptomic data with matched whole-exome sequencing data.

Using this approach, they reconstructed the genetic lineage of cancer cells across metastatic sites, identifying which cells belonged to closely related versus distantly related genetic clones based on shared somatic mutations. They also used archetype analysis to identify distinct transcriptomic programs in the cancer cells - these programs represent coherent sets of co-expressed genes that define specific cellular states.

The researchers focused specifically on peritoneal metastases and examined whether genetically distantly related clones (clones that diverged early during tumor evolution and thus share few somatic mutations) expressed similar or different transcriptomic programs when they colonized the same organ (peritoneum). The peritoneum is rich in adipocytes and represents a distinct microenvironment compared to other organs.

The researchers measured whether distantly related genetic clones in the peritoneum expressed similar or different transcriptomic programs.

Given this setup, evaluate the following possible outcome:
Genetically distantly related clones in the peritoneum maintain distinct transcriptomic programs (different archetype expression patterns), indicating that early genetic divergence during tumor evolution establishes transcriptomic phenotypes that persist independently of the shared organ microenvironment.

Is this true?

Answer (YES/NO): NO